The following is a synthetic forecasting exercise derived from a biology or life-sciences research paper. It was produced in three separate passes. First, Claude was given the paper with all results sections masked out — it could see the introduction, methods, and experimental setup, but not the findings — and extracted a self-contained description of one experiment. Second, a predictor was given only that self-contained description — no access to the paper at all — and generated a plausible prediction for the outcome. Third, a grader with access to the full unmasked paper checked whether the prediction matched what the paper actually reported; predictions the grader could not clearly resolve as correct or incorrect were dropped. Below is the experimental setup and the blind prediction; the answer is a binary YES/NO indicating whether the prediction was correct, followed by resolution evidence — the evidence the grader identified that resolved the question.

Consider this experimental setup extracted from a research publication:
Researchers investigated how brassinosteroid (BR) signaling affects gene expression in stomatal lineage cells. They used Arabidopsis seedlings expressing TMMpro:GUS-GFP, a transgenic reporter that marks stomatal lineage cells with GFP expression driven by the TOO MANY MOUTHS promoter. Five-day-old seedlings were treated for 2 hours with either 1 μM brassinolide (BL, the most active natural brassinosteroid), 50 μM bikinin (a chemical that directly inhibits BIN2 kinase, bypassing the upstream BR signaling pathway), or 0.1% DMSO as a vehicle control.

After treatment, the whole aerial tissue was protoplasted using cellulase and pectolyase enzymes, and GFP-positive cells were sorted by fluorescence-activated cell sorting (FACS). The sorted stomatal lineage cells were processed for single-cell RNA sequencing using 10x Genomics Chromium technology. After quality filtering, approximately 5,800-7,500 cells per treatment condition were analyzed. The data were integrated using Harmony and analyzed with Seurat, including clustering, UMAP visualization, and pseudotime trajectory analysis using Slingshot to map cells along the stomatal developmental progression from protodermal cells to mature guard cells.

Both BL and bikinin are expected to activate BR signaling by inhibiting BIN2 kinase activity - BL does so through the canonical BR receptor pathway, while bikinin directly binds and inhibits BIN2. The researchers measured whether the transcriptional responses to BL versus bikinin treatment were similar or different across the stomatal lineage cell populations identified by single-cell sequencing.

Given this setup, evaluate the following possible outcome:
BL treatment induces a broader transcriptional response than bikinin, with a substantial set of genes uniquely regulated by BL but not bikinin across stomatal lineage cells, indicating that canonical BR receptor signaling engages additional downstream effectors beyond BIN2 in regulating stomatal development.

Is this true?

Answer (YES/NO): NO